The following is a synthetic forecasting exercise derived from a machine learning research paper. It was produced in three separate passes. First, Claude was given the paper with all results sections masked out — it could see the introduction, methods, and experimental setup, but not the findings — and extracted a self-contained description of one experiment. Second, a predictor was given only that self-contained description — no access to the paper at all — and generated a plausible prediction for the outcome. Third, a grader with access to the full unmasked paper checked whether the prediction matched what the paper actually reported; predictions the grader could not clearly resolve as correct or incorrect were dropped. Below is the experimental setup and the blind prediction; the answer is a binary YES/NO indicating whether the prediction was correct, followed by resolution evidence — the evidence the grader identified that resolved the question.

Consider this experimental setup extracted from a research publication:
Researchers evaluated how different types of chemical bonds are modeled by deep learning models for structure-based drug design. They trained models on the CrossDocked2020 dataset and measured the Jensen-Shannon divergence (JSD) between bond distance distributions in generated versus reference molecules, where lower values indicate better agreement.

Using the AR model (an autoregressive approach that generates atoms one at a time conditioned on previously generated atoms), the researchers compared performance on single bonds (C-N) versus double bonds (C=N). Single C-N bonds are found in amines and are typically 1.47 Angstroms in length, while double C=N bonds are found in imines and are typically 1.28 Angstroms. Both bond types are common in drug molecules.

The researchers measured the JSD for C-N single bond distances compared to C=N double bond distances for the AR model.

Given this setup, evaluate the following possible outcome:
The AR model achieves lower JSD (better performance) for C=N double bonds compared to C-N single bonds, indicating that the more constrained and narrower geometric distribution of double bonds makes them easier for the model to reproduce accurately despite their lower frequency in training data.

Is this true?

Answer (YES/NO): NO